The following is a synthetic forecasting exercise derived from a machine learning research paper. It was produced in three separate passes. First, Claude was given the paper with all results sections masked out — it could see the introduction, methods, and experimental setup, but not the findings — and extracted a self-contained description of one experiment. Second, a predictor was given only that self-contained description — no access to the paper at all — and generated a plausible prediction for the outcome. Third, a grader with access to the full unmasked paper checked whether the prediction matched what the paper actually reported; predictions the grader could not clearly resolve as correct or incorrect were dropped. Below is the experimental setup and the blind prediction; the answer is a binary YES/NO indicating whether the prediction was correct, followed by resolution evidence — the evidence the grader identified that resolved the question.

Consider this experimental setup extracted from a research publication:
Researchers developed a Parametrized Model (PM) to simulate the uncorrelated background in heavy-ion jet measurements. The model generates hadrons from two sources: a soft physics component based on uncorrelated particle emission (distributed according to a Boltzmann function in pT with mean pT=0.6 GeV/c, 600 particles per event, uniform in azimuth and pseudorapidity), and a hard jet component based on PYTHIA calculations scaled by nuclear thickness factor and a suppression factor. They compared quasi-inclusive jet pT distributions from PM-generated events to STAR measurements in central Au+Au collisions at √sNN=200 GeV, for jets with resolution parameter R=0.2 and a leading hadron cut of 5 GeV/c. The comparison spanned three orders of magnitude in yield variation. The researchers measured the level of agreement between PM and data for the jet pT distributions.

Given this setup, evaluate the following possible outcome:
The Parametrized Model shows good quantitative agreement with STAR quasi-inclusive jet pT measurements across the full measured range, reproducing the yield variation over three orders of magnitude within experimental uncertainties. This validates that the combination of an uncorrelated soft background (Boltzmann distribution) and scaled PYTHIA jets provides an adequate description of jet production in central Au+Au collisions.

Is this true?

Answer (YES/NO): NO